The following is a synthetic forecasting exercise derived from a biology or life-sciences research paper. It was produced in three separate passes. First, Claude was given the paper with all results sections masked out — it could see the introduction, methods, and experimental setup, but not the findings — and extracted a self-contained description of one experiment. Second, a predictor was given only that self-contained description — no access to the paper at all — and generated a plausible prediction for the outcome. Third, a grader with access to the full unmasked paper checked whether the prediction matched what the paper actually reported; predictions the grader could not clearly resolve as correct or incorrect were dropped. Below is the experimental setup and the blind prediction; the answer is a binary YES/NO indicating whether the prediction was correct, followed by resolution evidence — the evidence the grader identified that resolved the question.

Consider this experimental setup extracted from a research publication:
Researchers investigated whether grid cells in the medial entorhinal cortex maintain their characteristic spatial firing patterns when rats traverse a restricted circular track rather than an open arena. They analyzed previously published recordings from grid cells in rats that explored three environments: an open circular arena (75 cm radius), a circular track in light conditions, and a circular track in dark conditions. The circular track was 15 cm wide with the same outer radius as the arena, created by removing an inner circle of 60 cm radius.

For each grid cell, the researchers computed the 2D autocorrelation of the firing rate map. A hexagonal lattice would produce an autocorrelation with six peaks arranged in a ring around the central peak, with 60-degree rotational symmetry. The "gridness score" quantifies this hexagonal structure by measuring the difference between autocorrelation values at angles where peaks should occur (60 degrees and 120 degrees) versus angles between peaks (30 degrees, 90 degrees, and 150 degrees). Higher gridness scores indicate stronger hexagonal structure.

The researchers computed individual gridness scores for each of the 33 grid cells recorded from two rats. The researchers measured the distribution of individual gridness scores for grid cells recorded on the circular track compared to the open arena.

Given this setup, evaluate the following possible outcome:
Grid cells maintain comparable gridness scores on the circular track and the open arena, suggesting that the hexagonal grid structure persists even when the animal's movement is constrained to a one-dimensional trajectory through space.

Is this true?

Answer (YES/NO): NO